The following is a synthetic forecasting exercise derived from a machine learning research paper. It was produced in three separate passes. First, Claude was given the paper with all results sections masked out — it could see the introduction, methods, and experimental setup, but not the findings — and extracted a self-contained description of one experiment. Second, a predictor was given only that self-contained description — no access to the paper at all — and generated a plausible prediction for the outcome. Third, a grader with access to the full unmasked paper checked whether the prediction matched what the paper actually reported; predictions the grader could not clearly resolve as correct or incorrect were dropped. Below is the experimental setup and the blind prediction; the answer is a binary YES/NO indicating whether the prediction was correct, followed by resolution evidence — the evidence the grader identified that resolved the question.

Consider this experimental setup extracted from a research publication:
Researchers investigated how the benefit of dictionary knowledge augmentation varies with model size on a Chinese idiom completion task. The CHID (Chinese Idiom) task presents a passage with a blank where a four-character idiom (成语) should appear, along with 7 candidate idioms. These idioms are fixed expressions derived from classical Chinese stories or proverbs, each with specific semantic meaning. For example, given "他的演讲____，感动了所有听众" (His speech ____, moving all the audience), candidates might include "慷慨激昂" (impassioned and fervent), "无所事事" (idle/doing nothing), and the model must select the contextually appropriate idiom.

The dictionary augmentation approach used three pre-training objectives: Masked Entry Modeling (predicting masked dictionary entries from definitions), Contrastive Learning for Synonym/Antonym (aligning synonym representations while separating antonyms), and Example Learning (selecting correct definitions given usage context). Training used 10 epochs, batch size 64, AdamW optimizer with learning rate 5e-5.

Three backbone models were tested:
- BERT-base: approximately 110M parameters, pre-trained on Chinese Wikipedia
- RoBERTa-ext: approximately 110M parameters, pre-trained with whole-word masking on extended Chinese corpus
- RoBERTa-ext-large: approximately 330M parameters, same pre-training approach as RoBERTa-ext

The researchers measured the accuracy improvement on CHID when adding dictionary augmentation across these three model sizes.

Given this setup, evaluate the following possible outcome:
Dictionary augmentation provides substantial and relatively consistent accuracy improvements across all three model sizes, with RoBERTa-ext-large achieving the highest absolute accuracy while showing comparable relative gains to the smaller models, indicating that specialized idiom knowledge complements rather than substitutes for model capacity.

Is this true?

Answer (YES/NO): NO